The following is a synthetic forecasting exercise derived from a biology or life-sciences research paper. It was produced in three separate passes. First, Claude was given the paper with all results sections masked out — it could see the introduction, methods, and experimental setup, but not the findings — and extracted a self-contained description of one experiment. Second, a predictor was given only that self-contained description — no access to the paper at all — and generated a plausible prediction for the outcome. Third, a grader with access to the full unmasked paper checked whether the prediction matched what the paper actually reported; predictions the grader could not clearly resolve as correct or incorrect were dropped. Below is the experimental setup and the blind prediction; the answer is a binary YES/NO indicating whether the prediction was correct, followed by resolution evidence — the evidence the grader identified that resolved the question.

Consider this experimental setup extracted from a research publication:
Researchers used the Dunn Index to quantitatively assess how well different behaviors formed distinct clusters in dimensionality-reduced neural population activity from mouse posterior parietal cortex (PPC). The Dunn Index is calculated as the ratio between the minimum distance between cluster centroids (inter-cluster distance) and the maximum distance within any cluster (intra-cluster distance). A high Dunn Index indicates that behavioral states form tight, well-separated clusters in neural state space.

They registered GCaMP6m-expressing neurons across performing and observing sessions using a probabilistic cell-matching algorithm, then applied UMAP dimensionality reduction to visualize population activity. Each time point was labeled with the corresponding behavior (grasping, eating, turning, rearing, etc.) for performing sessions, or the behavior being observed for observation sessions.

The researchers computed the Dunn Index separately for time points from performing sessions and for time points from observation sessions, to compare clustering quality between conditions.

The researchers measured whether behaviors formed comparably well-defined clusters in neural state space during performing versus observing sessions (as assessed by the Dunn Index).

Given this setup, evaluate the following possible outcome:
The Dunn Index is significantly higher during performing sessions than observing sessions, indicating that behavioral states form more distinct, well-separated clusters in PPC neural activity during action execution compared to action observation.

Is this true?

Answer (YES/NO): YES